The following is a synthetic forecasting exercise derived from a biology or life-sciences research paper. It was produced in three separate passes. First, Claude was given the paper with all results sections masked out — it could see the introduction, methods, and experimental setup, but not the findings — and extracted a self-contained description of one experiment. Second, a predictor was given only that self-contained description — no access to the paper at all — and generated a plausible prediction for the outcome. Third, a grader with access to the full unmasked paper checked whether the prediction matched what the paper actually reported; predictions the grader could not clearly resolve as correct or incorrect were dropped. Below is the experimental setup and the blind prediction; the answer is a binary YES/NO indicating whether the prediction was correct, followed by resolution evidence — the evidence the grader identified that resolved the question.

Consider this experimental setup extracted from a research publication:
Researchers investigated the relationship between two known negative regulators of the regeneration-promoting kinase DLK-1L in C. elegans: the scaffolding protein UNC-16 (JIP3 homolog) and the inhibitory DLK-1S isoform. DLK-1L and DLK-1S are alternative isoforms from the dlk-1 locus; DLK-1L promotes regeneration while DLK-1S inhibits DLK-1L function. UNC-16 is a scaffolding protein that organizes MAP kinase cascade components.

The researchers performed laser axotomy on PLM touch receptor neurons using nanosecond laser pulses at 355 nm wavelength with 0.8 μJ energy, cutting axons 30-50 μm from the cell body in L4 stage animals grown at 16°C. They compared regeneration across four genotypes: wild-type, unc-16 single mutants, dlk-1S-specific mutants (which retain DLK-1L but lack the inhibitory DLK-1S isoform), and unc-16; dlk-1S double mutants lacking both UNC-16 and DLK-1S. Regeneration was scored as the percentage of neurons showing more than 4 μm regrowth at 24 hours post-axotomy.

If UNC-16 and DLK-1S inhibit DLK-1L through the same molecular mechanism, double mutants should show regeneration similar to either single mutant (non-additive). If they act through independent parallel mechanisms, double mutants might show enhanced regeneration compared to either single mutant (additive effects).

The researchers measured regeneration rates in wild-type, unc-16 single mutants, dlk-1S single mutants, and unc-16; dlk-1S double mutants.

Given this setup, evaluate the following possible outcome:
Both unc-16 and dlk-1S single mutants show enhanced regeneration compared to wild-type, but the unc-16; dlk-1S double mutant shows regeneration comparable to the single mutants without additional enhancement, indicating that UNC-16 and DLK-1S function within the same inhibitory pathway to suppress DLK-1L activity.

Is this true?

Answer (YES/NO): NO